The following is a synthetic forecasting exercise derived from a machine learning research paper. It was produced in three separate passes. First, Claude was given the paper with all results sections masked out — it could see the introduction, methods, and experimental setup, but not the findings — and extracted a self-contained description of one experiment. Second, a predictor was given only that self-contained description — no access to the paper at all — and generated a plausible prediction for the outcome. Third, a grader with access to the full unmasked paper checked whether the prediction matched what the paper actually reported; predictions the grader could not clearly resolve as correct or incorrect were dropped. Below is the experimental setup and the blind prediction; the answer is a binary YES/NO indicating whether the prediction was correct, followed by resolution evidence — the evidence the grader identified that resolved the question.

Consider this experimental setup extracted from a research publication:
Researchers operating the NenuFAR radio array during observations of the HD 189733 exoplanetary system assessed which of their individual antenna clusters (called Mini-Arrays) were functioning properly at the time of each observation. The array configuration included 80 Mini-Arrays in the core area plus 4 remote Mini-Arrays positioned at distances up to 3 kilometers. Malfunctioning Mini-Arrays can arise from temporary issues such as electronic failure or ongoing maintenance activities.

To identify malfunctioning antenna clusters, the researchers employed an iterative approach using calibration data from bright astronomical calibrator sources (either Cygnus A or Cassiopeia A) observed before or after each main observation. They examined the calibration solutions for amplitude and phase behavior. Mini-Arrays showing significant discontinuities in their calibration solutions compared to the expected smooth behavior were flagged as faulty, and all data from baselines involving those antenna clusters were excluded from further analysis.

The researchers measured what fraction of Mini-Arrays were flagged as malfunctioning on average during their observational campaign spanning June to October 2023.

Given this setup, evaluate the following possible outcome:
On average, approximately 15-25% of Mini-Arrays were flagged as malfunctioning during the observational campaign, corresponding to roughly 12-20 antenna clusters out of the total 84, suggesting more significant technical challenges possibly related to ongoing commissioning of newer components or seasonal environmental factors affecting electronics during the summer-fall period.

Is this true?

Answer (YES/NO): NO